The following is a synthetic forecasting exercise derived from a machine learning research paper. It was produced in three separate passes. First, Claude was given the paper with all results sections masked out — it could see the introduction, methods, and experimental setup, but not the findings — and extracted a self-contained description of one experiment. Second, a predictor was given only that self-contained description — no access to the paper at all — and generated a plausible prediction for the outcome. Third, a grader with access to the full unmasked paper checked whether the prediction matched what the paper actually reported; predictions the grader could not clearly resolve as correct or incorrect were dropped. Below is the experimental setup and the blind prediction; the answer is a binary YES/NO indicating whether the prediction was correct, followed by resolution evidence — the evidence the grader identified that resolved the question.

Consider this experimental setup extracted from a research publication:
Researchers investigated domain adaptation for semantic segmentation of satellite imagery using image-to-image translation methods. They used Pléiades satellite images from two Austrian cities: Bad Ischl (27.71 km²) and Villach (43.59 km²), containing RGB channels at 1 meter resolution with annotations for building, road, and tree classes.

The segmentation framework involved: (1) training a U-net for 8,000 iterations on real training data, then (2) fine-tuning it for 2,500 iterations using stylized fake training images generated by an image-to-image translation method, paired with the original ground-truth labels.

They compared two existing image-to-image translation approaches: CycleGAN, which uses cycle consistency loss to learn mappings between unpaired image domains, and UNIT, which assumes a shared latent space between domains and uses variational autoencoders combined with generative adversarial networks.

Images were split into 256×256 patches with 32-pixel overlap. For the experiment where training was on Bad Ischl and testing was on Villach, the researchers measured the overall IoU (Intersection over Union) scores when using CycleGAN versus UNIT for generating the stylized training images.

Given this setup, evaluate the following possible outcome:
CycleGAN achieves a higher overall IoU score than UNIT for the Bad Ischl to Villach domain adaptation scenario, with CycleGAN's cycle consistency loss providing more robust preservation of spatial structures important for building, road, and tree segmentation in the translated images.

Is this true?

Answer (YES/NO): YES